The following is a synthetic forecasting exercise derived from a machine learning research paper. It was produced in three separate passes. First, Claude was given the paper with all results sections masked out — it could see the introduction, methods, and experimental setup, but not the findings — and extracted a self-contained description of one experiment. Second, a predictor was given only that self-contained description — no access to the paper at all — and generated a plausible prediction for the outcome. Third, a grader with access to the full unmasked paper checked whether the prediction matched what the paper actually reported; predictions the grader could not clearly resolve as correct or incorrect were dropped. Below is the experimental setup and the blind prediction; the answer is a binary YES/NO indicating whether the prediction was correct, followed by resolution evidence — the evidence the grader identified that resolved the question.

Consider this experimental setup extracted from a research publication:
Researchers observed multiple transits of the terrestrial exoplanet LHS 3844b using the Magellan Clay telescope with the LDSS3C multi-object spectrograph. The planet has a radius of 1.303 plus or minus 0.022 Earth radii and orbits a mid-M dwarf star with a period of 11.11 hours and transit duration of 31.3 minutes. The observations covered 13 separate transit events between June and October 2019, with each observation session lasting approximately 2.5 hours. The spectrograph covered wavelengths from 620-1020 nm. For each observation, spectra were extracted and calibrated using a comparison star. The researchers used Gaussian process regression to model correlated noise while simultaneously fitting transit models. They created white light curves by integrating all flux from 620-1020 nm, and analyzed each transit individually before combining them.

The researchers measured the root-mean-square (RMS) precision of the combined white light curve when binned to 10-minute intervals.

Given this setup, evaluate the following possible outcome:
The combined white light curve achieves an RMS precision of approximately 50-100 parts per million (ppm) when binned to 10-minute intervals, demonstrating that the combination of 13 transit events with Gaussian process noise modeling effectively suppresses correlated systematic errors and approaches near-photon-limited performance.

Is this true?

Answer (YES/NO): YES